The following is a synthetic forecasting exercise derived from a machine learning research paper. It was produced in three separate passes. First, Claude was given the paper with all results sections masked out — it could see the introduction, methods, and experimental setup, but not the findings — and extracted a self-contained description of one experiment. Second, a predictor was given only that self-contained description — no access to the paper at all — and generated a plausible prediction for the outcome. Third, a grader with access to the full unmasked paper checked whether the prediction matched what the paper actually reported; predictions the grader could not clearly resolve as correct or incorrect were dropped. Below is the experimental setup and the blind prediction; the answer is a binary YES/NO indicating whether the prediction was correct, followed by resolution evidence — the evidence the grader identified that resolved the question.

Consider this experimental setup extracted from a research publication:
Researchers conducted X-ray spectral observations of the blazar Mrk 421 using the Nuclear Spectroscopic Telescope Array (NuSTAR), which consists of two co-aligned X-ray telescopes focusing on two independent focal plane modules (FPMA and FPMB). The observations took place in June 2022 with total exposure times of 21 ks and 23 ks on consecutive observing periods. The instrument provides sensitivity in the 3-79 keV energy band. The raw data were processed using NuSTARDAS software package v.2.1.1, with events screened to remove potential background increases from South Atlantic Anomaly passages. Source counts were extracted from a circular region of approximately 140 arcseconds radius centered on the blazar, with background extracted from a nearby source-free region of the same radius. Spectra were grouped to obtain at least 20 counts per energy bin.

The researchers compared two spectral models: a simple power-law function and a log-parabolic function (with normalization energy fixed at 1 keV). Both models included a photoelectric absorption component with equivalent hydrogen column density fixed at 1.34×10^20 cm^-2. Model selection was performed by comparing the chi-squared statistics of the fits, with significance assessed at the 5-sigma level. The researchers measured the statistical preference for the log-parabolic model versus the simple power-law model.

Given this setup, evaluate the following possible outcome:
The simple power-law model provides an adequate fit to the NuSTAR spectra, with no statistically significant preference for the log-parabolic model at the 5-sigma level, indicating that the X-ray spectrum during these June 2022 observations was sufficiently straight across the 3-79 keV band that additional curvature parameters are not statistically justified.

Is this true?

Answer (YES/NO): NO